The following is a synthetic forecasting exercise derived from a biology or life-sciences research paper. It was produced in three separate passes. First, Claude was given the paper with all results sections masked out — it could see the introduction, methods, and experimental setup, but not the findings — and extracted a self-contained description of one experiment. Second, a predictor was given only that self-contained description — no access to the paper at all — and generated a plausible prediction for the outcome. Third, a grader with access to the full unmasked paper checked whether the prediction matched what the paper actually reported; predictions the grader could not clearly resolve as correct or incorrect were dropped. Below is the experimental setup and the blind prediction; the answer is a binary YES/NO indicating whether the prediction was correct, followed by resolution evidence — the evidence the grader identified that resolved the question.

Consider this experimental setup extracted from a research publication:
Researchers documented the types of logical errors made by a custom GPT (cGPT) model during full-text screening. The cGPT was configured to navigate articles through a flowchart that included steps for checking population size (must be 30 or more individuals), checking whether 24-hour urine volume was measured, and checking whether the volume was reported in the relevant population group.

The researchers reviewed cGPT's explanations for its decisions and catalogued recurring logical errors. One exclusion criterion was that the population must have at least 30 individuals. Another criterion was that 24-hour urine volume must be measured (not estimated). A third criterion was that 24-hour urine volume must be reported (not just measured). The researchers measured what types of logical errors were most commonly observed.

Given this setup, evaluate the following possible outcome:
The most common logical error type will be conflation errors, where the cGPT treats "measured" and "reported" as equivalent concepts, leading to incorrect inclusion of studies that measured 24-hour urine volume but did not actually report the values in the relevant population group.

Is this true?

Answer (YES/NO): NO